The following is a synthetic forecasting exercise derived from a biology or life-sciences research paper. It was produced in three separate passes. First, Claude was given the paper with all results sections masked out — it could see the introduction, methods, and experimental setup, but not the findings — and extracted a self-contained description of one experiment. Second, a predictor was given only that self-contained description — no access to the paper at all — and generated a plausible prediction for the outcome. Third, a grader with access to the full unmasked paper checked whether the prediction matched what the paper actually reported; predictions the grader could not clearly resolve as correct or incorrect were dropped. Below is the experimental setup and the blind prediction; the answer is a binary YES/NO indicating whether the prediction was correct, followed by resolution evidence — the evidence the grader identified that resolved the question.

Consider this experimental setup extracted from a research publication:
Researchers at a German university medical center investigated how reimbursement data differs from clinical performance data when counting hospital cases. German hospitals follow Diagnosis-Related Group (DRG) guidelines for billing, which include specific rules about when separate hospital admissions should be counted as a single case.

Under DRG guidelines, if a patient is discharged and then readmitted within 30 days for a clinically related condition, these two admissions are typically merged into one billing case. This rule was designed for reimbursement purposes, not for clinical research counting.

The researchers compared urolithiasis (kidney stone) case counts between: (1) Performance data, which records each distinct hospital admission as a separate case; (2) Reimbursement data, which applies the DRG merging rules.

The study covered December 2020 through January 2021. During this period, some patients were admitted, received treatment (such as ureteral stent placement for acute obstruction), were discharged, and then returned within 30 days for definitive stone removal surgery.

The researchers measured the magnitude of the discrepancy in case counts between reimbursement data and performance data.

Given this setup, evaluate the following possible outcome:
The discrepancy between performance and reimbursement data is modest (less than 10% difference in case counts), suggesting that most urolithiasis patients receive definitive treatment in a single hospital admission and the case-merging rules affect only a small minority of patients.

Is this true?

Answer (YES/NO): NO